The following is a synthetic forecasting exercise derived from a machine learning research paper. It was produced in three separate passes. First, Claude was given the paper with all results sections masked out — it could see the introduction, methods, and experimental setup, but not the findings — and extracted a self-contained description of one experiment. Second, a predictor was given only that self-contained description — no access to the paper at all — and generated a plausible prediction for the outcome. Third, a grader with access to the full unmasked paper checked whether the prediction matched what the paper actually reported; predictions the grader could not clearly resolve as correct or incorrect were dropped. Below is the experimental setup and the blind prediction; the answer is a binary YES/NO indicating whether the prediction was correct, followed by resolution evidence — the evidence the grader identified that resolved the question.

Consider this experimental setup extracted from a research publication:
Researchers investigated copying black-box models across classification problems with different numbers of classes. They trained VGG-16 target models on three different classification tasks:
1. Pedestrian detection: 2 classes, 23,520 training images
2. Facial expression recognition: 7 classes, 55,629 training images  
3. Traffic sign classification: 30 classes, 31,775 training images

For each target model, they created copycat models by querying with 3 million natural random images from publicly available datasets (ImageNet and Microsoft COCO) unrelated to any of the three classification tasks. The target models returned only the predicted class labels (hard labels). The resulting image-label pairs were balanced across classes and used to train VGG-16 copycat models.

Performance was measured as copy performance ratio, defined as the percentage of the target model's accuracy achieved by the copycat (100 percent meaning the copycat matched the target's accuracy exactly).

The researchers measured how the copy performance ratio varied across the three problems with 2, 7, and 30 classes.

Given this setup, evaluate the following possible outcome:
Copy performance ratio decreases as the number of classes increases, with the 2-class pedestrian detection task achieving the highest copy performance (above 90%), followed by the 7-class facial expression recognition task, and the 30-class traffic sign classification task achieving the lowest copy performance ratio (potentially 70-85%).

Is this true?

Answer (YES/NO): NO